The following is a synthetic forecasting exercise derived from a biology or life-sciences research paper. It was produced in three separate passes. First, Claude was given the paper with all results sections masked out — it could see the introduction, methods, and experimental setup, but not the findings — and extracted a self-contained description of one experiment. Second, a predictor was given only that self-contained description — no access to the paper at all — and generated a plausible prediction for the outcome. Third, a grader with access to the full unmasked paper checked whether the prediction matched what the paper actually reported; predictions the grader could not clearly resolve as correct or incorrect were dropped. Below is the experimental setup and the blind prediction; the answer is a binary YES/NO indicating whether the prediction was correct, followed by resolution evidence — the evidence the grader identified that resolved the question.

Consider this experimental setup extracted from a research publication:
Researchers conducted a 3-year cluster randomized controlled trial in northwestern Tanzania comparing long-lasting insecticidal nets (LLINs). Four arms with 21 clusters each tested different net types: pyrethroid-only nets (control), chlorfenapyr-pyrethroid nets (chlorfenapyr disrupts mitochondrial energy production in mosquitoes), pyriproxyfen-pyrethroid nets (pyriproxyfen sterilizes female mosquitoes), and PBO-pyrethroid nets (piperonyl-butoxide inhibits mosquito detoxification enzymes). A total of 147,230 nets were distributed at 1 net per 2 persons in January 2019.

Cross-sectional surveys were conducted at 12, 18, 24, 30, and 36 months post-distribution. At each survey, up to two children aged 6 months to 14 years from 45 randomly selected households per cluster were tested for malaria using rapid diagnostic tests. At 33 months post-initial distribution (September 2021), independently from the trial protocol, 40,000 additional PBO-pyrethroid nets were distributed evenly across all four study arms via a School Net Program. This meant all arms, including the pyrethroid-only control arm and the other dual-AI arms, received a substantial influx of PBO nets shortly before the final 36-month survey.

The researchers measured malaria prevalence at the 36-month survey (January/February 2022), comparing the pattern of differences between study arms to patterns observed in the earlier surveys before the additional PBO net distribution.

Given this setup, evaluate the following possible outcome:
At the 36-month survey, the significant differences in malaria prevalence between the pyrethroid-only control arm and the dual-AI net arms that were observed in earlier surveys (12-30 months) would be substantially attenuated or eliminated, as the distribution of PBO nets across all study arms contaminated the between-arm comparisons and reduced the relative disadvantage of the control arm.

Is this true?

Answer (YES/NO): NO